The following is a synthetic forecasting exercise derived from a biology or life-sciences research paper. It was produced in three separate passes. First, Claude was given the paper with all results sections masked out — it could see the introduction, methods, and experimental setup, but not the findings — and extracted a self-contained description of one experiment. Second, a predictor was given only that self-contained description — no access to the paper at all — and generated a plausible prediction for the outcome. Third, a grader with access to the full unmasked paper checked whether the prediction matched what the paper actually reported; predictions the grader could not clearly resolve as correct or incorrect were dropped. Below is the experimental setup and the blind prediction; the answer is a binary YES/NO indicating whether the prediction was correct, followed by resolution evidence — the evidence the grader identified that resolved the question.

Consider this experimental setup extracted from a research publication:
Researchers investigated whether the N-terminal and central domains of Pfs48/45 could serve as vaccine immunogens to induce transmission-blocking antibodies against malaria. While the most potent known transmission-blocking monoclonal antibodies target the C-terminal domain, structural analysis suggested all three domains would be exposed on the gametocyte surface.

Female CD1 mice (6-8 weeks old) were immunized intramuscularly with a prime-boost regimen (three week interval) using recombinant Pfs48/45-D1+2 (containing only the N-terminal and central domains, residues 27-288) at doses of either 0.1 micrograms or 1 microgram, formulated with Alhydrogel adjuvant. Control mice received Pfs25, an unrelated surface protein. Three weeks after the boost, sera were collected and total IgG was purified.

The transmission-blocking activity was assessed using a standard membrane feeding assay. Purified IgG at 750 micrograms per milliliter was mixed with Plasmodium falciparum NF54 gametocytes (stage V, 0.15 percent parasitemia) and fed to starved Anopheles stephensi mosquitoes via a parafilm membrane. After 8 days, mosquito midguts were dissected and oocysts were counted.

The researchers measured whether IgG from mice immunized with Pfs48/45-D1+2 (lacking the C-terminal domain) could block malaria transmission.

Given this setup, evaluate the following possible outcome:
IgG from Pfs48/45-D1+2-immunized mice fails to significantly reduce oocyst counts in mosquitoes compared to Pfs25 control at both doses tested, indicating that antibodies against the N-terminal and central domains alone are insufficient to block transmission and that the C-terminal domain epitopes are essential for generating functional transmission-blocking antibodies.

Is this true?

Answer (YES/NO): NO